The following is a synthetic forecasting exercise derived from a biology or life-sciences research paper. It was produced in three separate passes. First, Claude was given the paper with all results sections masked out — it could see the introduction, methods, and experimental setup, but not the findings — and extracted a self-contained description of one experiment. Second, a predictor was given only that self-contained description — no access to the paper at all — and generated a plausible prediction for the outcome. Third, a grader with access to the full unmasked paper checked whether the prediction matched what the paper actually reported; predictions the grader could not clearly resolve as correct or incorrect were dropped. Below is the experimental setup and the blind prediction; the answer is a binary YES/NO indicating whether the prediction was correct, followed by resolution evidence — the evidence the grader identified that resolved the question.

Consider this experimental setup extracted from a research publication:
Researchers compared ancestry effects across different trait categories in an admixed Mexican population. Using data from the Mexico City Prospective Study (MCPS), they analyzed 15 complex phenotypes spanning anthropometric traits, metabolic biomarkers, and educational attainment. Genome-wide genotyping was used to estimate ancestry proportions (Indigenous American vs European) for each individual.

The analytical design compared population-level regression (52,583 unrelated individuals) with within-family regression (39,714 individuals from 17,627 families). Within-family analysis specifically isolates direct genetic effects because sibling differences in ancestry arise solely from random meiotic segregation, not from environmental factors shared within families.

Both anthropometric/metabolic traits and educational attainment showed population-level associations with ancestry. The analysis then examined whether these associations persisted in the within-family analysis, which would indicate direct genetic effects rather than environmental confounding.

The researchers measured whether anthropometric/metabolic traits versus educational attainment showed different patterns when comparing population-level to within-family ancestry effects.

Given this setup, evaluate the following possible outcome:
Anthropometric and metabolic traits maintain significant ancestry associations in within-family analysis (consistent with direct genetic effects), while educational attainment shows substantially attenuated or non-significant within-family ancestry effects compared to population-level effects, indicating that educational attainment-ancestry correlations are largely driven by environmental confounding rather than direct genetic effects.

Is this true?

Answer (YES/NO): YES